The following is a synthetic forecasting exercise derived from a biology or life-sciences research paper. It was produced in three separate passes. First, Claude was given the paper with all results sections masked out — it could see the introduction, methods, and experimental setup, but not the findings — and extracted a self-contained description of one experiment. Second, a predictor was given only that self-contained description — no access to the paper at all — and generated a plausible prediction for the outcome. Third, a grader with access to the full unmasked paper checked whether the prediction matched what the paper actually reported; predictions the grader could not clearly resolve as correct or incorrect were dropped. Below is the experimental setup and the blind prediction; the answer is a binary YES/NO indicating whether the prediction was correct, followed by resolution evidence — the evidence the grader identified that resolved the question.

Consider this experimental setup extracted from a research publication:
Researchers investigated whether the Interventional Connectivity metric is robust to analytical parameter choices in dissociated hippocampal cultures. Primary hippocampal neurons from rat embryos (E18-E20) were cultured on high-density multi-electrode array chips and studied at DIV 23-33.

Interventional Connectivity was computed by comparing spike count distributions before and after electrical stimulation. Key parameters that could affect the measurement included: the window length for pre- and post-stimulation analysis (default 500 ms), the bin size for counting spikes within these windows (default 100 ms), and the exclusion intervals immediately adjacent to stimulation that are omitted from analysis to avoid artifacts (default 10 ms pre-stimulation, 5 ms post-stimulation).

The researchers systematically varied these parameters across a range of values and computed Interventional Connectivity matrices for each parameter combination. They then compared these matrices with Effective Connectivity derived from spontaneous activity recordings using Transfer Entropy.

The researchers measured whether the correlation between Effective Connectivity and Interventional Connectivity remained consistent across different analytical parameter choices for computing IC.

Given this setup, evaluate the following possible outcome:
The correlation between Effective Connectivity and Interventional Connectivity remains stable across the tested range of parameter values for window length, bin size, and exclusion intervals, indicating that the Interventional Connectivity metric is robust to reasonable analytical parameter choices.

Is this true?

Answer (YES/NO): YES